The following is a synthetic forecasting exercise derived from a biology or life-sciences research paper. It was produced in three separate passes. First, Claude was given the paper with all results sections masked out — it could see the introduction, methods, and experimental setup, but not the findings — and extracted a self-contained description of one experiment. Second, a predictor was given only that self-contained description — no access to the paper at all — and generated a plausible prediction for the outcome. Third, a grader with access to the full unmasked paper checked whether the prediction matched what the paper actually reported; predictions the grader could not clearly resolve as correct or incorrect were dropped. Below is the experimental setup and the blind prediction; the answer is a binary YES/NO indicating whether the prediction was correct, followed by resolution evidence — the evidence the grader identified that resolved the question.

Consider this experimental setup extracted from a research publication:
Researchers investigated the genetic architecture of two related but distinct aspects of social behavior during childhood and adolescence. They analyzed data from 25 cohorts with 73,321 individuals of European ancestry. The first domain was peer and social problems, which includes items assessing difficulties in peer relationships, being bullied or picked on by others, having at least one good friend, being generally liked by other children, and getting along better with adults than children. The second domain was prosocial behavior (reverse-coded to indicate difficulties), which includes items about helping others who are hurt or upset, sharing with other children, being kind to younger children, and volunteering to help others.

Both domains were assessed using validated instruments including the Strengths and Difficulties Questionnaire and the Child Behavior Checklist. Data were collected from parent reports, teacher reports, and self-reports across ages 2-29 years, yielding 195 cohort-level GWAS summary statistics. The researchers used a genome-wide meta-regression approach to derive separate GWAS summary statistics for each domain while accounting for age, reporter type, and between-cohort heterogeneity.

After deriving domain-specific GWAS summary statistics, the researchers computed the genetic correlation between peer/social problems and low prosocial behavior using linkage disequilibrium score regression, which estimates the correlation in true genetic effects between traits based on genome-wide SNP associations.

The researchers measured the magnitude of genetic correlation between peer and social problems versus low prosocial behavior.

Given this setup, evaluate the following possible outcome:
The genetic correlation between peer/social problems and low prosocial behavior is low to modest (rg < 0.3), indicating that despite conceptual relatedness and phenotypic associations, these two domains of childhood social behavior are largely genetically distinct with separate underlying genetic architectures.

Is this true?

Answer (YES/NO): NO